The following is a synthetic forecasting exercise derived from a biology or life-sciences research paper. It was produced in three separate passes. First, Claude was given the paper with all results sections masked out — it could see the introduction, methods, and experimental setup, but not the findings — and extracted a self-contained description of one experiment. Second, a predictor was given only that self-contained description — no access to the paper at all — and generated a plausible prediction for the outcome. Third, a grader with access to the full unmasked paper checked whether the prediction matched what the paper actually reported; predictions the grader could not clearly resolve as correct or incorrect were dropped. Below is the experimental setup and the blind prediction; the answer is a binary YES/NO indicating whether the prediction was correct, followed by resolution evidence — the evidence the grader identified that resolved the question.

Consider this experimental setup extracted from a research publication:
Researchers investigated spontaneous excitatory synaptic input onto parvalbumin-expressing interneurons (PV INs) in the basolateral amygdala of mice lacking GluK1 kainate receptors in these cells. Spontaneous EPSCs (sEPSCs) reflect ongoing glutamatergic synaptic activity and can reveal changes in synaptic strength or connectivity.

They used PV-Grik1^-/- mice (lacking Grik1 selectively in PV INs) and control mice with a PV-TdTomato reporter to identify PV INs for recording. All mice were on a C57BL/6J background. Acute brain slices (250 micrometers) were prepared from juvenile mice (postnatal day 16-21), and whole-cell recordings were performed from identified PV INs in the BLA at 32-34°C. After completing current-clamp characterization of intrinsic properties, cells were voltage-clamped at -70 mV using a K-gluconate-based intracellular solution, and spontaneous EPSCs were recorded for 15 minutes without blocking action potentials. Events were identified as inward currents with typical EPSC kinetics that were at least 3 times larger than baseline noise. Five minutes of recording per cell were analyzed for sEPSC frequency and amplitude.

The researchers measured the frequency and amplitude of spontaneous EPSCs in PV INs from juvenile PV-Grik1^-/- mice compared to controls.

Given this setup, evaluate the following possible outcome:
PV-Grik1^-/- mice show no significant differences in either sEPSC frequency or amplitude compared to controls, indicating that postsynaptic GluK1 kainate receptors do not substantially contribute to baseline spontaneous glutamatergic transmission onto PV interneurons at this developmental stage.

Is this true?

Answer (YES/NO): NO